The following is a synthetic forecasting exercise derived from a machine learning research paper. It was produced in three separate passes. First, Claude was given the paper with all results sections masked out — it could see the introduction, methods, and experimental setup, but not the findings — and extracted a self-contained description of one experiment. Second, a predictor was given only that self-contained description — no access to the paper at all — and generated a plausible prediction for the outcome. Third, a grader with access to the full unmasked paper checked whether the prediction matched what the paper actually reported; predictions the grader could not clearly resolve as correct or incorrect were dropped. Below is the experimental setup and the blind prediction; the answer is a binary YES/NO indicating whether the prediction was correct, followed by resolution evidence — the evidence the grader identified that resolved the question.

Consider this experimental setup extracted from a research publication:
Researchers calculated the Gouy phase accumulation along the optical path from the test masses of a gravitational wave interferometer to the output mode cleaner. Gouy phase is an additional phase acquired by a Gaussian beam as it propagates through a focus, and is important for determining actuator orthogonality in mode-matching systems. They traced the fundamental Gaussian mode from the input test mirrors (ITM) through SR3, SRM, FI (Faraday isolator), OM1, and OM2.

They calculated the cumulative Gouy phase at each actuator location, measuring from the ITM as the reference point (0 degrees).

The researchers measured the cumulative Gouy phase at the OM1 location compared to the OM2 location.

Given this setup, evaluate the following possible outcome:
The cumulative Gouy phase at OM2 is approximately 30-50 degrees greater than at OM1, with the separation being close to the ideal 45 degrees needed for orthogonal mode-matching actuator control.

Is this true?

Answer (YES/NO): NO